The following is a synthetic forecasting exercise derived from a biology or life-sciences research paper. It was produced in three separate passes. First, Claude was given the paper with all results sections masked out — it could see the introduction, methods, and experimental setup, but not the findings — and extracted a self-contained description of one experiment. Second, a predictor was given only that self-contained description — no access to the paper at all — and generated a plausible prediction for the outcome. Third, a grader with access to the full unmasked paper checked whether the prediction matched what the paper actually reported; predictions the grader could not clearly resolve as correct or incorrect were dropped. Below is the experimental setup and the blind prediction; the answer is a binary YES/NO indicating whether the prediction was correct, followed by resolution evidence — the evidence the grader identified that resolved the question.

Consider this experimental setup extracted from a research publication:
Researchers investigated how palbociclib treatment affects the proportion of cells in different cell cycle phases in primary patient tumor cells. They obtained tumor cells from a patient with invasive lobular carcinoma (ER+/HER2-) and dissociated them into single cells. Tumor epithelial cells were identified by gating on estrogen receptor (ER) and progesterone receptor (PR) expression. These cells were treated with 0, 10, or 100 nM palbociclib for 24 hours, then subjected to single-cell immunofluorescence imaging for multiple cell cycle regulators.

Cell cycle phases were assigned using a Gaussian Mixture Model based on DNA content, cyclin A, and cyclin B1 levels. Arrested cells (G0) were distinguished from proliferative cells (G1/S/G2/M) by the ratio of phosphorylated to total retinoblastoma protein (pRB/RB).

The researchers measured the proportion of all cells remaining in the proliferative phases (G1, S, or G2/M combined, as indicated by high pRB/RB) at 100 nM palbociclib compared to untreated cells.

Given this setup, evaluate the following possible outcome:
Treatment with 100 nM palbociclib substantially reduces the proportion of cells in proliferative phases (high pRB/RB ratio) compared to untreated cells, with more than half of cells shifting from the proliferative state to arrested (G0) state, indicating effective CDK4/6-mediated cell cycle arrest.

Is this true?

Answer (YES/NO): YES